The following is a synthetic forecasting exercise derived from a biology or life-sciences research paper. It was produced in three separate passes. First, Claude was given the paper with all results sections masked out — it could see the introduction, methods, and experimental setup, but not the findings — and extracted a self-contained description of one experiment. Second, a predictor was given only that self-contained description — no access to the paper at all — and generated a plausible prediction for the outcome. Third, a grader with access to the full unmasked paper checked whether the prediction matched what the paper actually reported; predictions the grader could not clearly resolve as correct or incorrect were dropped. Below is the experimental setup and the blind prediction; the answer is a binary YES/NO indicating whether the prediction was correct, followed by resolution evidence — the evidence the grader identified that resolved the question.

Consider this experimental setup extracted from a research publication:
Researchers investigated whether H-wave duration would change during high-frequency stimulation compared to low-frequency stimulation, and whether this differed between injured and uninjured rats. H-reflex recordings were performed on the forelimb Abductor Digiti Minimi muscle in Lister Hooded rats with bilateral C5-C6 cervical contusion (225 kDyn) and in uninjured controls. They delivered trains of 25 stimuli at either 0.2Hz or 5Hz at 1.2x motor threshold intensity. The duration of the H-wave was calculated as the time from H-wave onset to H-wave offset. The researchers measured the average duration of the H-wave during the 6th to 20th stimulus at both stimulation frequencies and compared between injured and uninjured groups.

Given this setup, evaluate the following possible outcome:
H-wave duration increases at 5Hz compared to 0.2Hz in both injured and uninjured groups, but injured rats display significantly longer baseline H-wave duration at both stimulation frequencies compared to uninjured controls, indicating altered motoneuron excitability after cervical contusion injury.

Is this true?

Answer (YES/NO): NO